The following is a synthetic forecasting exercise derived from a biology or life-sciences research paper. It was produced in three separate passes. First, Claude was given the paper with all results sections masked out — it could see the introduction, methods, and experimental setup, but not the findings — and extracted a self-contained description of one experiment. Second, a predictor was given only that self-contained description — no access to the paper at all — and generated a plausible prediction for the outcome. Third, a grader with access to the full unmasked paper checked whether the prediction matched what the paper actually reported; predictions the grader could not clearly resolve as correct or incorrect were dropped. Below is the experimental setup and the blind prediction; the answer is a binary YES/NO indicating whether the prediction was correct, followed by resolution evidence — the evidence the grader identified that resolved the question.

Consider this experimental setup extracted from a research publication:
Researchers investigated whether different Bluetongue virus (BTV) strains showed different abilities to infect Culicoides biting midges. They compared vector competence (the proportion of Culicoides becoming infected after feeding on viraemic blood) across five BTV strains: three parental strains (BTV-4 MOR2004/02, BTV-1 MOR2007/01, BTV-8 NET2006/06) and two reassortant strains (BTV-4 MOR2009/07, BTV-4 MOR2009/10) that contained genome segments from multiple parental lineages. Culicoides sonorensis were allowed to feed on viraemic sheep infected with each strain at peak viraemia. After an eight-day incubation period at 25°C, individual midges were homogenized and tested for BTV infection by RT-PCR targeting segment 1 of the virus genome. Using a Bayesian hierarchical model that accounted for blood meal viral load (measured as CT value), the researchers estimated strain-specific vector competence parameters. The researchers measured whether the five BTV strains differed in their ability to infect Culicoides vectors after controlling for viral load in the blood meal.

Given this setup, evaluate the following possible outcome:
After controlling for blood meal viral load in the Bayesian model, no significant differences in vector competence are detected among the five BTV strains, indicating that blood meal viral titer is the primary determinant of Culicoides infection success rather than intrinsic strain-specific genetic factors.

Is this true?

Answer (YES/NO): NO